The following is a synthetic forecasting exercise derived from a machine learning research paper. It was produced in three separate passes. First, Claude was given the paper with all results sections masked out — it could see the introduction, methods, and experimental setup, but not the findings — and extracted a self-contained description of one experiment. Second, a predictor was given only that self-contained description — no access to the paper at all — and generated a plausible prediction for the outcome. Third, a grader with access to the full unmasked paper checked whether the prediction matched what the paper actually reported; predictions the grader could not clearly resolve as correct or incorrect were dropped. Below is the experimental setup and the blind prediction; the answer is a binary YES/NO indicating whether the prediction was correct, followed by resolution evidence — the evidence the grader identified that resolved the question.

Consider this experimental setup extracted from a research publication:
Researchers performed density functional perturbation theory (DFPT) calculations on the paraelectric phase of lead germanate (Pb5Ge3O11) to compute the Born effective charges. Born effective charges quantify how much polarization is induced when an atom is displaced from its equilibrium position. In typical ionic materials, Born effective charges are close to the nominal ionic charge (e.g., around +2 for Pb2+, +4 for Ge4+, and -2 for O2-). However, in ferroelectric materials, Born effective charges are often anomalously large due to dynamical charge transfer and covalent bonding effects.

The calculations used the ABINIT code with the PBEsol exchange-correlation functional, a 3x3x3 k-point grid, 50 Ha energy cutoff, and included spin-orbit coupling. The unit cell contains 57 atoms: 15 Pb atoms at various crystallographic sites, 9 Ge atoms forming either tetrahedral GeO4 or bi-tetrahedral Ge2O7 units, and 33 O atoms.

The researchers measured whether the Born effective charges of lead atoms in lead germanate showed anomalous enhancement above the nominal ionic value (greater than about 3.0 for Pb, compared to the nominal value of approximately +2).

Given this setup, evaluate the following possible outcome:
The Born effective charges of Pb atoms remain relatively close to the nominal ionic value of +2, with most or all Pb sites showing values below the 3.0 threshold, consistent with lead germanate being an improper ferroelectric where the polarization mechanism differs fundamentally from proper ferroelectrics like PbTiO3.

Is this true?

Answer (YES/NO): NO